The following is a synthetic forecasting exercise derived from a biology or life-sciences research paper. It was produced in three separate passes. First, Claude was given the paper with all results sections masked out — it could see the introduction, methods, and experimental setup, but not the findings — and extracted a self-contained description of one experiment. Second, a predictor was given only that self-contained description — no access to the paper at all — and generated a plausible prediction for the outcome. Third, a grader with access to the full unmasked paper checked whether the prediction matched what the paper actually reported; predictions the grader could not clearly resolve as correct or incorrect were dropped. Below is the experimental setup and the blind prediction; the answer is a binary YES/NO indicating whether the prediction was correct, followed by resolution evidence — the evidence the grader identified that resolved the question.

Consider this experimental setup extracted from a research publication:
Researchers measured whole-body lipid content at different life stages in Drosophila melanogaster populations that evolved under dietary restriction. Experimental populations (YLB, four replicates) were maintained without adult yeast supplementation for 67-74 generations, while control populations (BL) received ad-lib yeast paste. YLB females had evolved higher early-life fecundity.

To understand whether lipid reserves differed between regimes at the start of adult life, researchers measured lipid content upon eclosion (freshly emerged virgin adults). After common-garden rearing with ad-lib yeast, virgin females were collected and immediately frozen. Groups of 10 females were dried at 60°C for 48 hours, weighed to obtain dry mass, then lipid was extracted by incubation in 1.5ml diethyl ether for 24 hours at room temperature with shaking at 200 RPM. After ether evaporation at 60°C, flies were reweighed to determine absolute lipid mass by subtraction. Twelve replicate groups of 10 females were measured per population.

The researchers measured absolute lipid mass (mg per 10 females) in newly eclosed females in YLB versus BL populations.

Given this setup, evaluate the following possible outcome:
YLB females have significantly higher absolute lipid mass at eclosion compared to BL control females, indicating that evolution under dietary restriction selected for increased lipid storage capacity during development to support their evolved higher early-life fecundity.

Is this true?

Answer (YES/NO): NO